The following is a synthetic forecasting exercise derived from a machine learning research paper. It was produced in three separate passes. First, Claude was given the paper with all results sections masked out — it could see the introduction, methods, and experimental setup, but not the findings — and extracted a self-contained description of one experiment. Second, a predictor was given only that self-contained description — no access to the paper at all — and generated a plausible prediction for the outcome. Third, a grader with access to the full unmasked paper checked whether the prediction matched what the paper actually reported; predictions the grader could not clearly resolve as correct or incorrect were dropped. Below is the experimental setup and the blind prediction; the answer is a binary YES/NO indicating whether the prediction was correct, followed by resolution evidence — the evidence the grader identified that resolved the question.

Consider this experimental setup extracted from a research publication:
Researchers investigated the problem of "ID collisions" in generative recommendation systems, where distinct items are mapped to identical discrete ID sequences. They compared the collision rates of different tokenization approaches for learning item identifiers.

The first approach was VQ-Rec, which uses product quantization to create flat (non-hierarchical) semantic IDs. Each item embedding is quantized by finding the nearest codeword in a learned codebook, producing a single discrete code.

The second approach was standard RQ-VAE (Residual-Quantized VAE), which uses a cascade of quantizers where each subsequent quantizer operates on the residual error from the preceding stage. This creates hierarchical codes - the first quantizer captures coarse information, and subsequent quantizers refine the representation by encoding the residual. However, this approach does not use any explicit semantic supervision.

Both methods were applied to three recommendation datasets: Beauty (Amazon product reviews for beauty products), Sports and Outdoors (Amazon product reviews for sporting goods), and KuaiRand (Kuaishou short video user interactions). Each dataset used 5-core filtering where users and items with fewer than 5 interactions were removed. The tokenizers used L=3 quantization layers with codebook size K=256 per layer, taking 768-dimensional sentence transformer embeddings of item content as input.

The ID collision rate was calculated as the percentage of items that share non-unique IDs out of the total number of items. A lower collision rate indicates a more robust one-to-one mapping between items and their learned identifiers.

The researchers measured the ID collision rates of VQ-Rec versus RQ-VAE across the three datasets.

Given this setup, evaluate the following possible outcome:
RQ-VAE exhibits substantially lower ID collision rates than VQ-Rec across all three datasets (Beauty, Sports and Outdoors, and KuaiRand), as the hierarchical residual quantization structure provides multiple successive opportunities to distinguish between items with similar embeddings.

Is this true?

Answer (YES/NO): NO